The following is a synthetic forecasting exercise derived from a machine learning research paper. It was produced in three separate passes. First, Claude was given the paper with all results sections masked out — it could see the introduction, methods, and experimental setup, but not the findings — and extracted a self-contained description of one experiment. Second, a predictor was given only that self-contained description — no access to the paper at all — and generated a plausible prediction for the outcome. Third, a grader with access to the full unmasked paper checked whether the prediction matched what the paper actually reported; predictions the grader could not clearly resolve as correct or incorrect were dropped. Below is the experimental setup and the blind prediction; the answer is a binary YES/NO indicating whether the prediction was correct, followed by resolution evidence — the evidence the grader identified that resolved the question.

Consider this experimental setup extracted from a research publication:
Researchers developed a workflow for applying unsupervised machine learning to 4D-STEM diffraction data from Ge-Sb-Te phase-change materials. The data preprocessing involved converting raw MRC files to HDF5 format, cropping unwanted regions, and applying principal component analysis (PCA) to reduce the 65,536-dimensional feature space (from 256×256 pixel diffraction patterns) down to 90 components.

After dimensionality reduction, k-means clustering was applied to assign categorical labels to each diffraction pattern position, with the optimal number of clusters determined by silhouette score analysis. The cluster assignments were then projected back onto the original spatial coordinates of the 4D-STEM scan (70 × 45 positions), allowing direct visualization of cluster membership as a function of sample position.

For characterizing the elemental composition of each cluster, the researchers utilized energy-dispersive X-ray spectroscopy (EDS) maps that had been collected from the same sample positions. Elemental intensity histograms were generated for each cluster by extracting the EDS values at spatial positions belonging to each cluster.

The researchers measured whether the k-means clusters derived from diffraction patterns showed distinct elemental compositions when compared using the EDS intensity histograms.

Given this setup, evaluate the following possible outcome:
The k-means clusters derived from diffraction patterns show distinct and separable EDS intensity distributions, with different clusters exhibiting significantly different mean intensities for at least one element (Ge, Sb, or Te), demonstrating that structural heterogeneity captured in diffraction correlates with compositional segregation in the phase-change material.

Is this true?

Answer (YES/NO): YES